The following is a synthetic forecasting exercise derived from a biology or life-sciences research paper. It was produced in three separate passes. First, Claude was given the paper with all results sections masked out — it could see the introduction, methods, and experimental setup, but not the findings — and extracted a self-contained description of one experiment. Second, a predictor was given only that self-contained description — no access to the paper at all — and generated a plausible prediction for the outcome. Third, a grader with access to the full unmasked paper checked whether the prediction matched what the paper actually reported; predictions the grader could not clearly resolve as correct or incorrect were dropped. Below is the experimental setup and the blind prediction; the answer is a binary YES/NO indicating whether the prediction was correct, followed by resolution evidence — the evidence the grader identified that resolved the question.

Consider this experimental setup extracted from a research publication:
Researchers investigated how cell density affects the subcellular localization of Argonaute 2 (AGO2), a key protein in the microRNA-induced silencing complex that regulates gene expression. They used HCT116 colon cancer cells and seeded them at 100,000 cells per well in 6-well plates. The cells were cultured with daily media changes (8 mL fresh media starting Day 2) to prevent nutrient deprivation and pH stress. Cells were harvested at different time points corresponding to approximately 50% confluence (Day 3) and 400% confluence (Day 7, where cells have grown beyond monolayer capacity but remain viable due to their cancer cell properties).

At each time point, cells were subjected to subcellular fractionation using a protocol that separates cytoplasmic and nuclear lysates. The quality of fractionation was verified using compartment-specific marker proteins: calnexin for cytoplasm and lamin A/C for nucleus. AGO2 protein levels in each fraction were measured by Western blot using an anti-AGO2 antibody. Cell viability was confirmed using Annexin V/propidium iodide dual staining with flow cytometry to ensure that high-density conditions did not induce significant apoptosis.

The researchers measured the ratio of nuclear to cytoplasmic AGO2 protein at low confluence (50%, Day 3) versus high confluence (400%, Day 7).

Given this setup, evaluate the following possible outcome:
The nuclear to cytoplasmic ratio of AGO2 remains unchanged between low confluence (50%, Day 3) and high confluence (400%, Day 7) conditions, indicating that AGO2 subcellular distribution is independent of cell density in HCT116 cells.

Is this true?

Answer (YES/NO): NO